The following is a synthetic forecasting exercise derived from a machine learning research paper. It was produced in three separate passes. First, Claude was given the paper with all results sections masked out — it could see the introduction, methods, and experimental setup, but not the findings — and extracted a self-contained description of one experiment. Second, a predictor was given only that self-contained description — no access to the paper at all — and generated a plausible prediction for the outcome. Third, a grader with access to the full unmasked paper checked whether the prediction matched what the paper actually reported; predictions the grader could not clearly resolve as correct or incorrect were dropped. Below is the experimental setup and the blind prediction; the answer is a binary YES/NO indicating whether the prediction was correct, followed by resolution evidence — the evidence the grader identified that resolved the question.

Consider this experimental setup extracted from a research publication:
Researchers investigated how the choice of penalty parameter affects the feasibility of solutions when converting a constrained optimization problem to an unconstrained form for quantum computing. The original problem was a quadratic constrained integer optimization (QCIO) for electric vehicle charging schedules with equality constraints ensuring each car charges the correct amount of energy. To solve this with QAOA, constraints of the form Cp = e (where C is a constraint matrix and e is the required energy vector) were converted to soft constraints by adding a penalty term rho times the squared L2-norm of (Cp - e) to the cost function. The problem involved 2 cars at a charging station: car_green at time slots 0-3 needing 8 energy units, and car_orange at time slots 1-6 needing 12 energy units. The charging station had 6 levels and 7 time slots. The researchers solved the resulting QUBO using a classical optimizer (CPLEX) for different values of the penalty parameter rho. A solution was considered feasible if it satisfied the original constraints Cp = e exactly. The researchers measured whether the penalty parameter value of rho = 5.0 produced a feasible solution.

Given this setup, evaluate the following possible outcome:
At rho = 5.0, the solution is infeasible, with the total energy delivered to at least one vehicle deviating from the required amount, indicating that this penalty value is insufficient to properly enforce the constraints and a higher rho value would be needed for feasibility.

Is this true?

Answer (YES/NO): YES